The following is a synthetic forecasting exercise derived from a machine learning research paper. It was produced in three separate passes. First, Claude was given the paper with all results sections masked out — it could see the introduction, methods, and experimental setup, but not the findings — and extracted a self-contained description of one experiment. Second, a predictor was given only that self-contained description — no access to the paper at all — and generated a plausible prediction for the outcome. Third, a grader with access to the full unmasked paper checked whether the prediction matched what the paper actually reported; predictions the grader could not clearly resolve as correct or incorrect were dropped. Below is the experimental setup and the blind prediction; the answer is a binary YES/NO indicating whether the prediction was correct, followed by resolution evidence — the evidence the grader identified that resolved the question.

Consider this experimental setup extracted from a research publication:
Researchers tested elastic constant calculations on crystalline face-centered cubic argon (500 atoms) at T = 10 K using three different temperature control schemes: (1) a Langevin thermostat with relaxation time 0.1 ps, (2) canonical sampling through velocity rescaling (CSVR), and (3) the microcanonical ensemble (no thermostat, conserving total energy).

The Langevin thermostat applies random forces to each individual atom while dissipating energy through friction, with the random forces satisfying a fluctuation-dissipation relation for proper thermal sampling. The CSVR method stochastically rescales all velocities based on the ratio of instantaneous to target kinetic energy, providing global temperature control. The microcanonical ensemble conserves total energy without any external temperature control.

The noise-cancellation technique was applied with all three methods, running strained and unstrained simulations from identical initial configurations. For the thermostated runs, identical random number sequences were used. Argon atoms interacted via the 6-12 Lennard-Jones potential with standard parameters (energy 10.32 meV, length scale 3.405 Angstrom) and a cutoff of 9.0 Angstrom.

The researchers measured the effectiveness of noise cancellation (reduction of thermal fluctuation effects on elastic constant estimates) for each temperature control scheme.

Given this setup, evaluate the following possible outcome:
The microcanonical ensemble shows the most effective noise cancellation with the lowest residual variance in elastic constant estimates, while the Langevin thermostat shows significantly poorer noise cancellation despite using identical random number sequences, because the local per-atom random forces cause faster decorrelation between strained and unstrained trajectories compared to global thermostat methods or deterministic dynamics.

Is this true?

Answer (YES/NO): NO